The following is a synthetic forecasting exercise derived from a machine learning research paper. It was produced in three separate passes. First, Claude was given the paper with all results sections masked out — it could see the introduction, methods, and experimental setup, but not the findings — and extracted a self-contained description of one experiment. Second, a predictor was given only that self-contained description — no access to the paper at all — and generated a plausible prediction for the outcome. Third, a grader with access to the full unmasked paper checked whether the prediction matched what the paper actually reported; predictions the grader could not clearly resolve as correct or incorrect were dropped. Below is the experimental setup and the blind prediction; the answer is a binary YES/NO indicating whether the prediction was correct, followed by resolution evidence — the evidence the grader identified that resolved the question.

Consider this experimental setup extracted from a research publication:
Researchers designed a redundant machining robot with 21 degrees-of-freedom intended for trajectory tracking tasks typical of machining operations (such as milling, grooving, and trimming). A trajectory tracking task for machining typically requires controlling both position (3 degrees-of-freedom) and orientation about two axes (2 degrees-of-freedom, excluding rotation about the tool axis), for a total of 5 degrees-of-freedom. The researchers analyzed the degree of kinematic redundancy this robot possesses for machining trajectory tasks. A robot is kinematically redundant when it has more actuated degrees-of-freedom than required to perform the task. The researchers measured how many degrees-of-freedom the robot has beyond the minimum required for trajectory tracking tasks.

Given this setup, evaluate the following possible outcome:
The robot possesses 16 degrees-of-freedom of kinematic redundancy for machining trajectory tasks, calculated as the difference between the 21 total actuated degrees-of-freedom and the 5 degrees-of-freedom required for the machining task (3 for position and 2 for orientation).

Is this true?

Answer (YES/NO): YES